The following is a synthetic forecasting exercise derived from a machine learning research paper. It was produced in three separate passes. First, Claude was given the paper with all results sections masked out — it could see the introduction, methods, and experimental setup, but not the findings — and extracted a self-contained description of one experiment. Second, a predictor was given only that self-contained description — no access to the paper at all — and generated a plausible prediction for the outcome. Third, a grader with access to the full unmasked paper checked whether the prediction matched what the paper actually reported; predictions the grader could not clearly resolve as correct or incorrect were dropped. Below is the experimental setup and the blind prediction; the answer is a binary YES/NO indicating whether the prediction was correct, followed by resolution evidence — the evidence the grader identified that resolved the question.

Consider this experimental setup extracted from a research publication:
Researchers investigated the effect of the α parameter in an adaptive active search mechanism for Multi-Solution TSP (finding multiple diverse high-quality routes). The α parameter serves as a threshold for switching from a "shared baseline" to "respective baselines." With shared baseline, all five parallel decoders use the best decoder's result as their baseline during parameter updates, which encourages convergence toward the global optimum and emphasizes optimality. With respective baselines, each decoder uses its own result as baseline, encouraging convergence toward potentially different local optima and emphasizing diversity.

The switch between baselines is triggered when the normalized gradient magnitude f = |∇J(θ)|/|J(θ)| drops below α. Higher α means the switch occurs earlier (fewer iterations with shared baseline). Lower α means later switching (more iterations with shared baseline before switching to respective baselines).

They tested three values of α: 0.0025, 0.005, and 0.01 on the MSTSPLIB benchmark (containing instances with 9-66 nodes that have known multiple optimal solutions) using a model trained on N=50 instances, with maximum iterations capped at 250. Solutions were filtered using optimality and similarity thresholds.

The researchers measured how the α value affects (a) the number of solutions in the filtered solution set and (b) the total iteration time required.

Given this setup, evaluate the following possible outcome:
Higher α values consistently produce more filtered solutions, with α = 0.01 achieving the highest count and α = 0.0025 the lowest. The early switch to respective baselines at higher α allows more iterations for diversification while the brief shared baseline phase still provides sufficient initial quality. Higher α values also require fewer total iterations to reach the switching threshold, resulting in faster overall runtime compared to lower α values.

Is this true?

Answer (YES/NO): NO